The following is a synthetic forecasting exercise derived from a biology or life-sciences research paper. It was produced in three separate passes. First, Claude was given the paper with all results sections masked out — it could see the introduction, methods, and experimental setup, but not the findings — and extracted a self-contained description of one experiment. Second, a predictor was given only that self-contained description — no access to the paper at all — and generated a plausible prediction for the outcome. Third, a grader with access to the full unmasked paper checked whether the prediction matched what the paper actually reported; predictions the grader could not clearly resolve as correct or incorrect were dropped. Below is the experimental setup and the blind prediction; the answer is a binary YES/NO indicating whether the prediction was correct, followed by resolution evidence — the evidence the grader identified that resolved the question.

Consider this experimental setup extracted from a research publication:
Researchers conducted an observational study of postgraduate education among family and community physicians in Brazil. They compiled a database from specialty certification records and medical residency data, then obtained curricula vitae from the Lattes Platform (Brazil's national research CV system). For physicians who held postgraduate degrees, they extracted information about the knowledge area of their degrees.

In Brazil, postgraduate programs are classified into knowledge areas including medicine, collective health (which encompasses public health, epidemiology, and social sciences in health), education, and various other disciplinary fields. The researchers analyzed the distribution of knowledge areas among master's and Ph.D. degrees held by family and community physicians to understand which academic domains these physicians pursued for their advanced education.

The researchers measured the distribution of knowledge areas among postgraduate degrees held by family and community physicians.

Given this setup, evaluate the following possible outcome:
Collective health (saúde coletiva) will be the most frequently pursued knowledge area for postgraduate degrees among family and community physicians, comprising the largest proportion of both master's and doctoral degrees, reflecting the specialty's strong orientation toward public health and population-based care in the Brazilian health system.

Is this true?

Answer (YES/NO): YES